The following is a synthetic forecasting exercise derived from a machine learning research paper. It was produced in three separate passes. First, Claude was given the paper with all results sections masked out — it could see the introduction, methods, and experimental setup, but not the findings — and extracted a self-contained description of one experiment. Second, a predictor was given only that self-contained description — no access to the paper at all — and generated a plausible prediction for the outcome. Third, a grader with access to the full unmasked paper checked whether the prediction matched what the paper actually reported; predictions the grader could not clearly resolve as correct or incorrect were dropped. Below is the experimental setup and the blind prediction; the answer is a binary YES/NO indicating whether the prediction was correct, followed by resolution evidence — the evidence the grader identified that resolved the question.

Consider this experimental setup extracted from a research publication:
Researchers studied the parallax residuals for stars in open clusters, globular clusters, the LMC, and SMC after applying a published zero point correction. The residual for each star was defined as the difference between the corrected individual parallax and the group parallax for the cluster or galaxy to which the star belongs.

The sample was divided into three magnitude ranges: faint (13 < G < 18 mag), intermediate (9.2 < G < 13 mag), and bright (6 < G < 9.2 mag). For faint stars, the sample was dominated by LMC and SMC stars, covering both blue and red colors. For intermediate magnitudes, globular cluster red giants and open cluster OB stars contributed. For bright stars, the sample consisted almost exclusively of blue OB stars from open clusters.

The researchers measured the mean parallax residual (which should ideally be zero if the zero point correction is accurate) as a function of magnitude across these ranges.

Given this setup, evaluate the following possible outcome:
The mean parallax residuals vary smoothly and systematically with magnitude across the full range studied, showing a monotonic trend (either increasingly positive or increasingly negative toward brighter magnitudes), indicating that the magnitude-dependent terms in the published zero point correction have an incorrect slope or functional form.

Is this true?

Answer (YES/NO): NO